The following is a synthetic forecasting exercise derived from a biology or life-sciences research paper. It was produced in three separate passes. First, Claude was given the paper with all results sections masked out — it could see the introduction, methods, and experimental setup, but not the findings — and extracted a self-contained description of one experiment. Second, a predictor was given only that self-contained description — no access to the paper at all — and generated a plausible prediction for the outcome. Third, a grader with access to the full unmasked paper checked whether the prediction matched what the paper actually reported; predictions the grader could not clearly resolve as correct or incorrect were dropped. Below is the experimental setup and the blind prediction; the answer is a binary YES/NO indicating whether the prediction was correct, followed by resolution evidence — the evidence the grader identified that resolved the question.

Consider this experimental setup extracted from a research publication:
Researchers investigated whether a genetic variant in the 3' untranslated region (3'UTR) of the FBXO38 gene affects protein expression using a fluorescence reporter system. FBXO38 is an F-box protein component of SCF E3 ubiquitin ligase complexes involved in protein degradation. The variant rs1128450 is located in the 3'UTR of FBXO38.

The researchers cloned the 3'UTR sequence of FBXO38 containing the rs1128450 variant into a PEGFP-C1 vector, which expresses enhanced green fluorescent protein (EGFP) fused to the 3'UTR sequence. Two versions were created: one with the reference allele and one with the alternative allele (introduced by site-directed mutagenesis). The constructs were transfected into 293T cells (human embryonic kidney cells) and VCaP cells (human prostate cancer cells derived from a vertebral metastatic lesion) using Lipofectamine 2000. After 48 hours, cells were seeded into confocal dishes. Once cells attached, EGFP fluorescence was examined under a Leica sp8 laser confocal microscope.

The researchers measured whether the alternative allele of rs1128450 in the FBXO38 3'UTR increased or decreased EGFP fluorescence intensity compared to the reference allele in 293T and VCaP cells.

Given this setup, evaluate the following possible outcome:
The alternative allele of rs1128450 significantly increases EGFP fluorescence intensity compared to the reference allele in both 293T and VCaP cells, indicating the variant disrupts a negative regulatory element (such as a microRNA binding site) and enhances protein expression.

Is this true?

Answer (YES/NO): YES